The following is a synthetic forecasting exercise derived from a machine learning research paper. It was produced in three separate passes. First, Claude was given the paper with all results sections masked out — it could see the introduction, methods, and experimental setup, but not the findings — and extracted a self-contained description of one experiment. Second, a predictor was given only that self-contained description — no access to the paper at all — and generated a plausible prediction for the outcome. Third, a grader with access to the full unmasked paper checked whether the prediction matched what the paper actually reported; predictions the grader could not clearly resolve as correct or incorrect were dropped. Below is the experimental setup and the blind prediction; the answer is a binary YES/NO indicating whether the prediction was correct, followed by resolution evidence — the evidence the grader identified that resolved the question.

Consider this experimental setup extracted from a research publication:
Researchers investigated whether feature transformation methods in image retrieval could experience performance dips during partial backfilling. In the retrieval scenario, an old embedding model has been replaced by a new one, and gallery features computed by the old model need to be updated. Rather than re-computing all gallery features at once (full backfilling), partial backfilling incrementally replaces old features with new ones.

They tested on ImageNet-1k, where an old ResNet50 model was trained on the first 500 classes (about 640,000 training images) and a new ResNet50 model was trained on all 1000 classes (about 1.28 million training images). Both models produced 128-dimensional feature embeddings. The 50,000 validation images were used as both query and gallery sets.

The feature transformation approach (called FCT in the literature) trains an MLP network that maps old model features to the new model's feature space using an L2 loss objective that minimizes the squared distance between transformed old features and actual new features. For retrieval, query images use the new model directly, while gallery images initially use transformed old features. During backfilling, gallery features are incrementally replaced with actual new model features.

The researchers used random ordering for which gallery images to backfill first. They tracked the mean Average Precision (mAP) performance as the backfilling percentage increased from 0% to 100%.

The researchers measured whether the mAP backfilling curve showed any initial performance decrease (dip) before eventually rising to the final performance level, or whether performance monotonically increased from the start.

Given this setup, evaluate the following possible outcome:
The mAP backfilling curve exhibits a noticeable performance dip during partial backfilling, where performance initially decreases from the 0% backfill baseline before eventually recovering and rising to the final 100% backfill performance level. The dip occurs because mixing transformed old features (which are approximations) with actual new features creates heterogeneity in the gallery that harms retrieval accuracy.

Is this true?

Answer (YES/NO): YES